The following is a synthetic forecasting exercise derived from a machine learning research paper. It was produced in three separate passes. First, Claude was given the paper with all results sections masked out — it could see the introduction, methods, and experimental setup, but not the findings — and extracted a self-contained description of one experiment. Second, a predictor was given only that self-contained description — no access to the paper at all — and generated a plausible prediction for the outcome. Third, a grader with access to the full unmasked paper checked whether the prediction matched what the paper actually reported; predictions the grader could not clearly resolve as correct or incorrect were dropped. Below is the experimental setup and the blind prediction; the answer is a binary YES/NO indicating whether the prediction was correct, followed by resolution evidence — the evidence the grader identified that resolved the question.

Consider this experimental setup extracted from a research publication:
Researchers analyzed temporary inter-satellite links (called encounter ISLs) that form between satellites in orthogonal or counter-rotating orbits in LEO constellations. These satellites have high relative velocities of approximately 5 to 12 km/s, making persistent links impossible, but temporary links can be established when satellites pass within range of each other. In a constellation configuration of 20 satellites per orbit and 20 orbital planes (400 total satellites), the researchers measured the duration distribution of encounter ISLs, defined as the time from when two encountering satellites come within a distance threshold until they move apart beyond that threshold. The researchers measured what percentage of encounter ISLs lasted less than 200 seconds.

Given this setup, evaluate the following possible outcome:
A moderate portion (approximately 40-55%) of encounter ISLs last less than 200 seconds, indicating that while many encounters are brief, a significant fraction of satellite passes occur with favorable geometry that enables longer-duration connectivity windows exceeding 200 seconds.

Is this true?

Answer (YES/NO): NO